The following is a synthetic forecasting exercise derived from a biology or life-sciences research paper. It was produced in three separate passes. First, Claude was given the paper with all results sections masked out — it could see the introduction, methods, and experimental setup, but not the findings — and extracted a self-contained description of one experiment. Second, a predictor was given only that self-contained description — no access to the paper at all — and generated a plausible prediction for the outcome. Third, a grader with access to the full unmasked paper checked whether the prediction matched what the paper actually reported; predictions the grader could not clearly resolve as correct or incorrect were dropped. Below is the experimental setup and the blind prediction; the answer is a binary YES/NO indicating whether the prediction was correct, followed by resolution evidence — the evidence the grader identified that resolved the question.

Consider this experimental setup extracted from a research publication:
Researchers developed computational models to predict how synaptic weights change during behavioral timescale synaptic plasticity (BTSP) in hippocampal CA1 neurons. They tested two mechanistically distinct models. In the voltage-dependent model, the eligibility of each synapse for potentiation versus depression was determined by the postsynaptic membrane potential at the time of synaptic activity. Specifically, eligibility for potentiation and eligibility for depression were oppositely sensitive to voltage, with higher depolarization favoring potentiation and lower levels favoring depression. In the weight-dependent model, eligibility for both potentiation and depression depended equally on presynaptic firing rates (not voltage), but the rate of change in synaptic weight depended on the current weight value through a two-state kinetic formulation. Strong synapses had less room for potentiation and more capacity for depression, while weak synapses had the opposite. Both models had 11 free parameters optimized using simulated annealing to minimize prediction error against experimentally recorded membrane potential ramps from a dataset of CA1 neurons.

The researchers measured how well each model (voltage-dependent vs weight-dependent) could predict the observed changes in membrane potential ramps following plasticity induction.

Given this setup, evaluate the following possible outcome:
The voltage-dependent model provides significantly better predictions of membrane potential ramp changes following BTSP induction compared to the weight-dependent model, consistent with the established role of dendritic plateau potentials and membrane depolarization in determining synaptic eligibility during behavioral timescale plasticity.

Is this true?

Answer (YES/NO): NO